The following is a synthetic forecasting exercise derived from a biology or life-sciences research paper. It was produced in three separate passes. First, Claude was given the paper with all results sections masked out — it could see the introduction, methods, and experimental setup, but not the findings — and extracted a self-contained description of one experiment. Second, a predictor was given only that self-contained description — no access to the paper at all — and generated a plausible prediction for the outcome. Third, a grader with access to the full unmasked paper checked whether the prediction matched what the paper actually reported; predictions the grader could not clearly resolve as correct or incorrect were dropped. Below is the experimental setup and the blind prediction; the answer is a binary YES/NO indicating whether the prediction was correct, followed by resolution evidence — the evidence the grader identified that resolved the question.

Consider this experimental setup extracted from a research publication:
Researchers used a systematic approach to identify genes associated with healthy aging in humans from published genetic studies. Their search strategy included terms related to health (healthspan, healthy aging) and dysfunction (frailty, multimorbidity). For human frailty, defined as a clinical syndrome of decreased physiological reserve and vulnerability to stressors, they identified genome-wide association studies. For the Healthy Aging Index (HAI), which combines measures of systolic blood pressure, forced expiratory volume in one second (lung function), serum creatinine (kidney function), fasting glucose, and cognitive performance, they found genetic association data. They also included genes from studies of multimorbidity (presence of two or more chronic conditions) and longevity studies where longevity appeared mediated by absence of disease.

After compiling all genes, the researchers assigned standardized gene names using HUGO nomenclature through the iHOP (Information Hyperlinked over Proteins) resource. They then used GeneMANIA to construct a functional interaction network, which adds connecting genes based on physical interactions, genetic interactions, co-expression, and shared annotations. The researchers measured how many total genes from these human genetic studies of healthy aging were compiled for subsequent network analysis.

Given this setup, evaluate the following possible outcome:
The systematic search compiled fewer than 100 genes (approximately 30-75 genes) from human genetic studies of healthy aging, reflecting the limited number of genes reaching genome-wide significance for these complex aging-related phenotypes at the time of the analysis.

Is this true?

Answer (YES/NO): YES